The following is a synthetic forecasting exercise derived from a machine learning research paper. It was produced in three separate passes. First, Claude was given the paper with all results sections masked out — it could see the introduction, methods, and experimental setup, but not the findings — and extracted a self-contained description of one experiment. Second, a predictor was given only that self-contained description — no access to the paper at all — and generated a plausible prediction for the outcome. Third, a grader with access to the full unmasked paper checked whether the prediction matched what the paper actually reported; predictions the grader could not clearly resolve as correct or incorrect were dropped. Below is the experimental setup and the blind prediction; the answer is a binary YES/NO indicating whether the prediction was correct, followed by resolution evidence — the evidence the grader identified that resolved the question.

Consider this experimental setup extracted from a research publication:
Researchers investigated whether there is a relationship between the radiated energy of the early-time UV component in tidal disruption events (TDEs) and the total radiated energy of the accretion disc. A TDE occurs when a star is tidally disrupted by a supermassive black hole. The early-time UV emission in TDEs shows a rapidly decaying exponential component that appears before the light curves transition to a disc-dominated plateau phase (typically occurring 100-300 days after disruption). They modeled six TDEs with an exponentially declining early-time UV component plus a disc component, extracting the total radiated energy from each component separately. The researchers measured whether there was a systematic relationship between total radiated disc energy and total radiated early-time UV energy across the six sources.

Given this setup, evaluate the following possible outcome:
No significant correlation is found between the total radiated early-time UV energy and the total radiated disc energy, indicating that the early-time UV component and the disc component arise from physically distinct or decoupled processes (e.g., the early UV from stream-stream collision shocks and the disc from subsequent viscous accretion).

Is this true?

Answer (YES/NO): NO